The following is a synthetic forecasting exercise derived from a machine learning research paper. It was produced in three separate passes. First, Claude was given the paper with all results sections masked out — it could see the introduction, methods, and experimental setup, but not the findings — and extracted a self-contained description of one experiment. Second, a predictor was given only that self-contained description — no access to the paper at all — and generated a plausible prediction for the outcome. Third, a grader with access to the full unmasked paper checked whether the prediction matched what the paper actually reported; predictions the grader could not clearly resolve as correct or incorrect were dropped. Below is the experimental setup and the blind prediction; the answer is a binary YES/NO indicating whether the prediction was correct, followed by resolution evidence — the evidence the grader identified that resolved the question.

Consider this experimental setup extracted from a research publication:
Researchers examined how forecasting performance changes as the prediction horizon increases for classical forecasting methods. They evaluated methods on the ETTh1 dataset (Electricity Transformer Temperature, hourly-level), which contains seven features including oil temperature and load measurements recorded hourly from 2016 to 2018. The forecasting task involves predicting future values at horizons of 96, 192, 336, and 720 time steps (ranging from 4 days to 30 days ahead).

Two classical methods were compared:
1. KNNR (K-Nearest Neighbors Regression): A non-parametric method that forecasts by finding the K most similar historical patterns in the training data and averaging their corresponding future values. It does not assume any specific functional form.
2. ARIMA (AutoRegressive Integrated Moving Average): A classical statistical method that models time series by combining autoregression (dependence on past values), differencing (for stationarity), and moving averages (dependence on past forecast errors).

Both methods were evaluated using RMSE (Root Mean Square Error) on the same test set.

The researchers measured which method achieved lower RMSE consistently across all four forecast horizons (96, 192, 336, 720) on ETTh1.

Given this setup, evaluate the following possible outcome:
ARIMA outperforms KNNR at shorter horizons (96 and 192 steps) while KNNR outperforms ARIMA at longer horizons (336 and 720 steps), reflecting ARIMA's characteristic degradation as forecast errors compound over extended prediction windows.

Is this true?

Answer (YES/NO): NO